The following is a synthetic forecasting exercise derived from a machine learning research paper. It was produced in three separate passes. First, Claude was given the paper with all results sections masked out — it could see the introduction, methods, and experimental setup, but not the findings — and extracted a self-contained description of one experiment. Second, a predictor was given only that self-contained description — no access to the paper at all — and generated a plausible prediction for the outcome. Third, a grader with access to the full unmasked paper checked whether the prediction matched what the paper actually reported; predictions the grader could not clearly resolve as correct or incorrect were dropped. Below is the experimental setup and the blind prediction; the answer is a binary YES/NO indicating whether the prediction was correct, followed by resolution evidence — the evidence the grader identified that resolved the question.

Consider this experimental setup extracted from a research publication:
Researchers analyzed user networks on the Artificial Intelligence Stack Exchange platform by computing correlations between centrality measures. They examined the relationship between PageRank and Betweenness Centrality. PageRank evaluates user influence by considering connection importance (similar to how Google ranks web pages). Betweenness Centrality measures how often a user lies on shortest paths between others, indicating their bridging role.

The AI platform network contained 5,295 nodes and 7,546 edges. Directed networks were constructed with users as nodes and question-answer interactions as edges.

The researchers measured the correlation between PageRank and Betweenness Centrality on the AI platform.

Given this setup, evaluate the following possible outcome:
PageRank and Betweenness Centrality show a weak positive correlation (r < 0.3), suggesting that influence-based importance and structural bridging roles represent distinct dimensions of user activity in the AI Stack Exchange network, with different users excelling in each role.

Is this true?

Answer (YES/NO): NO